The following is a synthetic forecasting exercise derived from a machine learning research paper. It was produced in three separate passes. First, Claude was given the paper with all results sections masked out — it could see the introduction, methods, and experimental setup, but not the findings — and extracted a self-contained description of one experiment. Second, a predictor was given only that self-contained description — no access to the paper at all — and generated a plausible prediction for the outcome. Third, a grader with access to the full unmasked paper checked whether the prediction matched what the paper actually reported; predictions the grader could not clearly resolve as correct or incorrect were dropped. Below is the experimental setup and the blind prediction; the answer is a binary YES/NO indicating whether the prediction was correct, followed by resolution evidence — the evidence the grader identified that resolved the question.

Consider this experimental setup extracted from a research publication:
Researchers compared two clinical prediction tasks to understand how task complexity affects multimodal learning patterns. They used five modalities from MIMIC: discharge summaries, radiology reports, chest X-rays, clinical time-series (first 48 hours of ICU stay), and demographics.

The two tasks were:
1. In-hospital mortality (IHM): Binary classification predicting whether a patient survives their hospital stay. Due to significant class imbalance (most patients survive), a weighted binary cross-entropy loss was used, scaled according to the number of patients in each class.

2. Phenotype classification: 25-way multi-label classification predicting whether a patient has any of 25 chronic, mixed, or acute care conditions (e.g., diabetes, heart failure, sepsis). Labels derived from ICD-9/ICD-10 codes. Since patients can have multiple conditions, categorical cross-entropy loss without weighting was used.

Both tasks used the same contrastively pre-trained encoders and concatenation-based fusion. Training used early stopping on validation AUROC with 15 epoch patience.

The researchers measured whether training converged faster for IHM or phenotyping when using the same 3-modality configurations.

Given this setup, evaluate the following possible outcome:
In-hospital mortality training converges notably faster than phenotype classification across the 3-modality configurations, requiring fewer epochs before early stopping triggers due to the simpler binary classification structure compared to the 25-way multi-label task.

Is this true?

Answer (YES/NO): YES